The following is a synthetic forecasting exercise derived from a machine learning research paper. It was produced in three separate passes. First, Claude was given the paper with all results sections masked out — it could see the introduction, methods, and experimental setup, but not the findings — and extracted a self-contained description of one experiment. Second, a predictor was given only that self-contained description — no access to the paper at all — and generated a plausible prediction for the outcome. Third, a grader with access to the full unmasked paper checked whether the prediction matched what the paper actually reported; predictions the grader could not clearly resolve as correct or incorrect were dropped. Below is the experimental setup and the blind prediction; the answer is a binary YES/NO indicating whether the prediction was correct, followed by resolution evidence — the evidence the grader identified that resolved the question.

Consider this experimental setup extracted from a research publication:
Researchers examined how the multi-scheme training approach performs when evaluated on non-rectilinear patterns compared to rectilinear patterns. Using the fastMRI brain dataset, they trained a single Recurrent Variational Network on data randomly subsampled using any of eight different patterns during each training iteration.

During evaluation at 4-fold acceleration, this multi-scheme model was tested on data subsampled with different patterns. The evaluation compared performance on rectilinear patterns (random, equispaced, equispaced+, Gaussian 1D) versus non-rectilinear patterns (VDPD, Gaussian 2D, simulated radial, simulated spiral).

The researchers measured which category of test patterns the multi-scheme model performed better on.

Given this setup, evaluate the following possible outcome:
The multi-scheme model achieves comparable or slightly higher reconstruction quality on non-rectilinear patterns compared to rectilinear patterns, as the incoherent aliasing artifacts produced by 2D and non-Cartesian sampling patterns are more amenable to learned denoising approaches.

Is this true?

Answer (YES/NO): YES